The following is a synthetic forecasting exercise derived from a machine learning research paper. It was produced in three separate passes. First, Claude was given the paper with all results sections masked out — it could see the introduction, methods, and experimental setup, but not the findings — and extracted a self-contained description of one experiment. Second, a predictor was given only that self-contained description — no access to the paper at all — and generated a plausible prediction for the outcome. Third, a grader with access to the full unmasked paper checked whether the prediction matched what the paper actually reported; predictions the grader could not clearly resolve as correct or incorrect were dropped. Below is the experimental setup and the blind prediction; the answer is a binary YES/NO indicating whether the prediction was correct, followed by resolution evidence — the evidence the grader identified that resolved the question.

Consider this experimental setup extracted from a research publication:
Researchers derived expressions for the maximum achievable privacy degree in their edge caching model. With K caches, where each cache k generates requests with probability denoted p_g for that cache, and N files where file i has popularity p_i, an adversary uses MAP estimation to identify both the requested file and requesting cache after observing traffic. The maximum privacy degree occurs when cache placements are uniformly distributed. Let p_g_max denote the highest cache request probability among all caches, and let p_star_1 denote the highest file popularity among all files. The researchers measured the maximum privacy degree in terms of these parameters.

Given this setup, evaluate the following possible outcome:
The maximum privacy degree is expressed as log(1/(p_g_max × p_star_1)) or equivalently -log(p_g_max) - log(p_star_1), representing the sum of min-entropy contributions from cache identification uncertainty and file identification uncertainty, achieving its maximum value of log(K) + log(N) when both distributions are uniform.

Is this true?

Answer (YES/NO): NO